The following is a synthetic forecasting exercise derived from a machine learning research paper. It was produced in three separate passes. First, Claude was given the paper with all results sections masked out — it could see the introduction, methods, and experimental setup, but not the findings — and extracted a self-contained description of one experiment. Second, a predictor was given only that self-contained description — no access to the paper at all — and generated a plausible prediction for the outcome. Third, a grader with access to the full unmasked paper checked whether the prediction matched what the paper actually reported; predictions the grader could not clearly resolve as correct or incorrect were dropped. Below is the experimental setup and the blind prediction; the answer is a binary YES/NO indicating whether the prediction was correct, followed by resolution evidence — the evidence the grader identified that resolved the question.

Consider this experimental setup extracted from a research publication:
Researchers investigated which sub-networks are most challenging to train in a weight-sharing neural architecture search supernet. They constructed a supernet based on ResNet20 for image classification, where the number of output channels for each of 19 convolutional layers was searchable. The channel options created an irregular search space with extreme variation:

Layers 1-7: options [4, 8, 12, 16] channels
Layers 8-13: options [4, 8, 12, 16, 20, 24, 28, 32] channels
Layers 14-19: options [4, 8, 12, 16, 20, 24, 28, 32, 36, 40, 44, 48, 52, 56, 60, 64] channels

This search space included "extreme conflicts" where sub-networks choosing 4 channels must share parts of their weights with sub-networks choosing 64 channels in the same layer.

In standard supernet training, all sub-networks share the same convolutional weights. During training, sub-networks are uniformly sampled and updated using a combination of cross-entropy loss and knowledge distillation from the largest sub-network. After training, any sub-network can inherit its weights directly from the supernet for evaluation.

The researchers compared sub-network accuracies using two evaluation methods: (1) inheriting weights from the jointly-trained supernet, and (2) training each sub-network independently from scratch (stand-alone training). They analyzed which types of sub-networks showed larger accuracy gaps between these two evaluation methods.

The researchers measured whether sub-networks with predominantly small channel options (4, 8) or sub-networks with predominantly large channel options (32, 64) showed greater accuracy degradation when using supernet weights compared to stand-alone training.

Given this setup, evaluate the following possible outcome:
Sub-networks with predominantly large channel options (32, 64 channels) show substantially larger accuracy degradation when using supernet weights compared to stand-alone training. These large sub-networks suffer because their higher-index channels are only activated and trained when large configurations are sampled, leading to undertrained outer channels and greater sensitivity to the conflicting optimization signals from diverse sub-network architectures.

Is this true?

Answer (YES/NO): NO